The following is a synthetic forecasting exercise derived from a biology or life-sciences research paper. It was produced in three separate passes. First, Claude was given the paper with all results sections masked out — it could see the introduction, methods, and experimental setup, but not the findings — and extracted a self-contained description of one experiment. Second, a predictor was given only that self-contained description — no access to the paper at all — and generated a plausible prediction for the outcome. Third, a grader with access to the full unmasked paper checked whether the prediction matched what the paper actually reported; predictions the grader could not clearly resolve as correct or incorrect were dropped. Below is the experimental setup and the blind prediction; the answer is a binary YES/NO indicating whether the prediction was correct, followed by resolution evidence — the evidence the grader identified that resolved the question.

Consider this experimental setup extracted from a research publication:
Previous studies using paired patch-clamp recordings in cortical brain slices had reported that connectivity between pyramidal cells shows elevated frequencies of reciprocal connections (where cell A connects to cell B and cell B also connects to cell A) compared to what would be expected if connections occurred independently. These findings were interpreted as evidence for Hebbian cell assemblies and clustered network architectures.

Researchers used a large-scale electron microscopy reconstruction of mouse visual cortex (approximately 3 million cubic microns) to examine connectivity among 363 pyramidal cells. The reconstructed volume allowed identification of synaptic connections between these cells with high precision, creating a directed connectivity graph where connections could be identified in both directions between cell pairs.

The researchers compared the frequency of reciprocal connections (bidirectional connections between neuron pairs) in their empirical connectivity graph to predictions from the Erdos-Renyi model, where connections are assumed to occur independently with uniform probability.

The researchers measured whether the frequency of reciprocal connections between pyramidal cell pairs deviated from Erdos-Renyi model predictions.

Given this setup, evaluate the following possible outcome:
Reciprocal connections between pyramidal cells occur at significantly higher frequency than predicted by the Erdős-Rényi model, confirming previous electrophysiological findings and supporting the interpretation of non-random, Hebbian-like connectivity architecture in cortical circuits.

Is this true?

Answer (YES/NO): NO